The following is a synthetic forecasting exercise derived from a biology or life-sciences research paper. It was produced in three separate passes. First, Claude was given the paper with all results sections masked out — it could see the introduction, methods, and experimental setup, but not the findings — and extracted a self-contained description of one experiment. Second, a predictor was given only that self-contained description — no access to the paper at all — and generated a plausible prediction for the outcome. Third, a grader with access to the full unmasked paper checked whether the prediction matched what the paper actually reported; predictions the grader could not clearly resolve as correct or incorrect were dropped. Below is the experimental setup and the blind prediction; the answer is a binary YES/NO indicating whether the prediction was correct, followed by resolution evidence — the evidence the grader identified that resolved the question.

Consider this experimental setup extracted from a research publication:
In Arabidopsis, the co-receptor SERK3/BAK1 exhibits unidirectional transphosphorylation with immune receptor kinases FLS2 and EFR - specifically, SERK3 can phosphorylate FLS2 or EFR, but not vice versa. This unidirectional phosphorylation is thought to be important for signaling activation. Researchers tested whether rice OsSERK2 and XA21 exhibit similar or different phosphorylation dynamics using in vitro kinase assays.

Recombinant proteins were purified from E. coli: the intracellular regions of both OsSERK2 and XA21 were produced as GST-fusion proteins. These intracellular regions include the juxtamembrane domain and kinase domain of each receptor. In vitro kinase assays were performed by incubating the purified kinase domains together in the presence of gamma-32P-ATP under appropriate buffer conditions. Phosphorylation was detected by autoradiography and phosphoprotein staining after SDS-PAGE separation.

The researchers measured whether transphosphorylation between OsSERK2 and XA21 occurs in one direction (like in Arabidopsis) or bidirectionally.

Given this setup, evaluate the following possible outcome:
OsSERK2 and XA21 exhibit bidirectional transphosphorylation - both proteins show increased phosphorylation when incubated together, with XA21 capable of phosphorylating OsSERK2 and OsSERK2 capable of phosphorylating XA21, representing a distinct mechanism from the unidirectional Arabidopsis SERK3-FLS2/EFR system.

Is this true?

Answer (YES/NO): NO